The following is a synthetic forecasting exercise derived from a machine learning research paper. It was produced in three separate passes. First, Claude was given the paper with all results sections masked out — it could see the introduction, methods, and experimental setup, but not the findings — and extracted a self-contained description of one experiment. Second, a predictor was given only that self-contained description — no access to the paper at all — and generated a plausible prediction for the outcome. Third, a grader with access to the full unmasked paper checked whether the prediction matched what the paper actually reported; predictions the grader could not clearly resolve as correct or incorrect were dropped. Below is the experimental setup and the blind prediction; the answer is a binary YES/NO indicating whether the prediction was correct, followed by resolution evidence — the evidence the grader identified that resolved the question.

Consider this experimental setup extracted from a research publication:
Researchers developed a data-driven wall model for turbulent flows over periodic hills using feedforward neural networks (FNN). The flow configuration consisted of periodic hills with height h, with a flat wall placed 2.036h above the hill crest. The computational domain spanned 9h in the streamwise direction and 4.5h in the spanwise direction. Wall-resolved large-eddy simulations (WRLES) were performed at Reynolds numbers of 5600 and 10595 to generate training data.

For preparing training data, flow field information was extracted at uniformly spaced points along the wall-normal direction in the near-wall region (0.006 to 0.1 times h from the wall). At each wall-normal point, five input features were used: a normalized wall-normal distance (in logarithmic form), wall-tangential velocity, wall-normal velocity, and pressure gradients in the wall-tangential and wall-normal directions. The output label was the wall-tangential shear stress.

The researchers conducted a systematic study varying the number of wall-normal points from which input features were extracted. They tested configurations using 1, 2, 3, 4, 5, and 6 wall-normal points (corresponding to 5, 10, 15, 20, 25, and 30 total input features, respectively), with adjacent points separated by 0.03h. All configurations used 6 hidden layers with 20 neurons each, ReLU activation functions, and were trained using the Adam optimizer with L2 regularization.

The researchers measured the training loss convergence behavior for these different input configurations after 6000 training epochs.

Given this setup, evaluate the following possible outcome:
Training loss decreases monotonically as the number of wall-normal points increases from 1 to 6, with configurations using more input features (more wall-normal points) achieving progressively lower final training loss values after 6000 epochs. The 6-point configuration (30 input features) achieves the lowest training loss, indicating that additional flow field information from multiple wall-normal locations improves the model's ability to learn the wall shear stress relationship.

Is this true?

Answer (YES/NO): NO